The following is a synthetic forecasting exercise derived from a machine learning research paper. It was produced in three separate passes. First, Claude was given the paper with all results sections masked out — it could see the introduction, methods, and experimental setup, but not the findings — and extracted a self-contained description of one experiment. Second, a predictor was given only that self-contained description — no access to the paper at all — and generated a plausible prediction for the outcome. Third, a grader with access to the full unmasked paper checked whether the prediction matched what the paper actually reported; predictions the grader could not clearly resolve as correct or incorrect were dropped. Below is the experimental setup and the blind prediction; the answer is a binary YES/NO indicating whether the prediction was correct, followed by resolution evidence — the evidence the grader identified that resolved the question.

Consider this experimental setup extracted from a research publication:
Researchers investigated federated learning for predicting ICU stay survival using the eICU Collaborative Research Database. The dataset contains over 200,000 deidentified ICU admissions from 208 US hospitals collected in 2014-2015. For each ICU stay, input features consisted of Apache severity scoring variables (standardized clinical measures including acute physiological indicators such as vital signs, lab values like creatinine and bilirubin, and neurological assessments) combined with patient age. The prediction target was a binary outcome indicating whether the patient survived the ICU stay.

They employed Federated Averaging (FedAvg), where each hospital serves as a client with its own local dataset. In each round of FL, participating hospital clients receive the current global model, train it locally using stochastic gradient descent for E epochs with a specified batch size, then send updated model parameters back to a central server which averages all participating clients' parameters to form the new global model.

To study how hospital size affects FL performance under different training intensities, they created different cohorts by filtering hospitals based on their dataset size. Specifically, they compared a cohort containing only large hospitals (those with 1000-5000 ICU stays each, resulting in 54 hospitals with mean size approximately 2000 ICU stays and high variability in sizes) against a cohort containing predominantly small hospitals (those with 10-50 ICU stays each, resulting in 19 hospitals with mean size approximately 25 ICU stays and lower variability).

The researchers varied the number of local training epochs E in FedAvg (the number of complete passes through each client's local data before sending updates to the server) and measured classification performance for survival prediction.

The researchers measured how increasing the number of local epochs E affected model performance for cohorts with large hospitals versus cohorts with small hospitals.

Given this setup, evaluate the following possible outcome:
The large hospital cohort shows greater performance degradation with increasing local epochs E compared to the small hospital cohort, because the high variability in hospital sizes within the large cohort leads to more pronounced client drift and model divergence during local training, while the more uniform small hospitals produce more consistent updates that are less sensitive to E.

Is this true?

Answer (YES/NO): NO